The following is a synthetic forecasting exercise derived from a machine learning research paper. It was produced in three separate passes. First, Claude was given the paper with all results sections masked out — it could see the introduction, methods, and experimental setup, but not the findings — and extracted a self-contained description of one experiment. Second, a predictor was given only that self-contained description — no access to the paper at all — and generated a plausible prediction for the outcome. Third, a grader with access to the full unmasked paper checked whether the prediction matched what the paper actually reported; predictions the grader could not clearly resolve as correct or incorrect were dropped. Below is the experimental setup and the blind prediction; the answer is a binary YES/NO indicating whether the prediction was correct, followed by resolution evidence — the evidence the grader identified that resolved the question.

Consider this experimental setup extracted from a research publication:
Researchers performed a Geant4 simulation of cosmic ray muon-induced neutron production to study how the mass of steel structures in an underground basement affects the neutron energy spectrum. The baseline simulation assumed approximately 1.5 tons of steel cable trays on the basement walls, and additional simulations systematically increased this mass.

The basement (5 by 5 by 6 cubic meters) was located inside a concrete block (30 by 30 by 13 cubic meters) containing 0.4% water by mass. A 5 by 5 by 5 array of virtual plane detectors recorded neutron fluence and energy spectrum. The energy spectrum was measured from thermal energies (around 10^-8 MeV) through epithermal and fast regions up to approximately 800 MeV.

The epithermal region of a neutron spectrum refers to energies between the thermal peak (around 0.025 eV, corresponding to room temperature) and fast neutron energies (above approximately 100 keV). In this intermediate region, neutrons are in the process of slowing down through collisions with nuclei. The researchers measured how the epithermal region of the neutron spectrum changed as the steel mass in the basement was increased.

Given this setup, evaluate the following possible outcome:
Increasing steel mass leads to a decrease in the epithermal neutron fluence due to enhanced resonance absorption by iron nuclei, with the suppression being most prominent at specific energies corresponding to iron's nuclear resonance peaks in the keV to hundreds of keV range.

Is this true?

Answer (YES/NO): NO